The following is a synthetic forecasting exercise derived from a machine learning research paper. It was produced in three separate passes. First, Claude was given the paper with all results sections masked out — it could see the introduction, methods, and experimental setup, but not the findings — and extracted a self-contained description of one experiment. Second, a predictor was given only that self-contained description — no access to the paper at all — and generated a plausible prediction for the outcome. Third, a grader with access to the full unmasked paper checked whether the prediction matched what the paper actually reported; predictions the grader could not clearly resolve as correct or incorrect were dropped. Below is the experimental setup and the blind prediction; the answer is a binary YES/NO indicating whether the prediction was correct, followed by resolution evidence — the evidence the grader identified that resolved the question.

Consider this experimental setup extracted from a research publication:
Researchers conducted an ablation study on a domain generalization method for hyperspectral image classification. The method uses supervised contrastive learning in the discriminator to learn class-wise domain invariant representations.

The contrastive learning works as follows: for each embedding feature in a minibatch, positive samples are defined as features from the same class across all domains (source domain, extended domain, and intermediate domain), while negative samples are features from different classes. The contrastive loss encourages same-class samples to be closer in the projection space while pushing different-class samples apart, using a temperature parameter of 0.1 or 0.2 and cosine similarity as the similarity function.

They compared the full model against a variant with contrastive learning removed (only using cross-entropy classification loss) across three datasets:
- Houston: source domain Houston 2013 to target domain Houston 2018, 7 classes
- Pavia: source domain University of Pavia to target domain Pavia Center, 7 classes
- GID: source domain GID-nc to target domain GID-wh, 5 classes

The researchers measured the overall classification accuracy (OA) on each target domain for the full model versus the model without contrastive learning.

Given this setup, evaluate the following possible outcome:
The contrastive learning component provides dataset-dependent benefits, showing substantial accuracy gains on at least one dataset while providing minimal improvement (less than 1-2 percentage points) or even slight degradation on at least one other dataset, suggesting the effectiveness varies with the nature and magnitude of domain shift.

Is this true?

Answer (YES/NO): NO